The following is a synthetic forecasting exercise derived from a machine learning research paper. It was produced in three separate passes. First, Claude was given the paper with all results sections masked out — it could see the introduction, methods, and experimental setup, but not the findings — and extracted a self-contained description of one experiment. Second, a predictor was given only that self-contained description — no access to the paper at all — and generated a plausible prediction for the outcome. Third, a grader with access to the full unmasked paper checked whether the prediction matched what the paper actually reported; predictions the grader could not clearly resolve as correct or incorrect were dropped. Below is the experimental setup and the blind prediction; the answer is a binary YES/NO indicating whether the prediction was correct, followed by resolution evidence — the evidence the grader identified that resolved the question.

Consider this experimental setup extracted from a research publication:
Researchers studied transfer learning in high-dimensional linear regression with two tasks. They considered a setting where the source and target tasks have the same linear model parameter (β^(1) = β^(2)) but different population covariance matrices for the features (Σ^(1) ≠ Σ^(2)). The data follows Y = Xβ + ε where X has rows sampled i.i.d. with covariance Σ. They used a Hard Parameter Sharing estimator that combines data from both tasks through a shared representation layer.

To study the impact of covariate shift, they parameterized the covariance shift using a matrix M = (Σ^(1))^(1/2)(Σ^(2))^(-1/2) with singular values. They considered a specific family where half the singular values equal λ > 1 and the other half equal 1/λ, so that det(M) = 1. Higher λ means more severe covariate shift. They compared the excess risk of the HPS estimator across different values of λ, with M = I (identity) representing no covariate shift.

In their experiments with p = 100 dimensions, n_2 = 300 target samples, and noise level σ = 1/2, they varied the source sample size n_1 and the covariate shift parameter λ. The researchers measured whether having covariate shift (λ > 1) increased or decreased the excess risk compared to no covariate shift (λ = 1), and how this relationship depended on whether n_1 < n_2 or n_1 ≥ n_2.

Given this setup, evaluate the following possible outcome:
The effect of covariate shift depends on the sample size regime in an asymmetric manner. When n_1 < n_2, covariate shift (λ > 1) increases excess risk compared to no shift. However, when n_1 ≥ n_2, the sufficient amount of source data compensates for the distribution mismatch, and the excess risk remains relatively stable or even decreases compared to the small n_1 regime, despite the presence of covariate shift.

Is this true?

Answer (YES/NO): NO